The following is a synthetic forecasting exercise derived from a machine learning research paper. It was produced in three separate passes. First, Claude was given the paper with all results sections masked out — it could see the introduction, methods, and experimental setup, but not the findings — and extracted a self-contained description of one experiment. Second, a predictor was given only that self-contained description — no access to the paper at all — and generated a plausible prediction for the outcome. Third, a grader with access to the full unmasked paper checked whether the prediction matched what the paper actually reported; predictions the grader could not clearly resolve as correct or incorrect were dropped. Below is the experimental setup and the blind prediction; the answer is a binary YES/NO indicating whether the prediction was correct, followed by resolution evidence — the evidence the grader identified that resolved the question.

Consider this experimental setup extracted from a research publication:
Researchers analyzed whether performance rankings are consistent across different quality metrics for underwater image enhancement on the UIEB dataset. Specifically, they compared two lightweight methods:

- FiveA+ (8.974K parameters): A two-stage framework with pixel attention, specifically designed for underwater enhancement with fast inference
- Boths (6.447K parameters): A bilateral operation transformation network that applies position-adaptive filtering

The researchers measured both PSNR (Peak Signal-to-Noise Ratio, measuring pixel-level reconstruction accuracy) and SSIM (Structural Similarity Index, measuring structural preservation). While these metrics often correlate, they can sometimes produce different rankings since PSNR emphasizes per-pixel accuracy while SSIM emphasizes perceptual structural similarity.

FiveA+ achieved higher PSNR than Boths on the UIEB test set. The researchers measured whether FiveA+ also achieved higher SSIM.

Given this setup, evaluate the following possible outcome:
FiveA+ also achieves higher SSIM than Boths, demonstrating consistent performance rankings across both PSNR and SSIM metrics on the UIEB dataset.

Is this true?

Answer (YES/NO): NO